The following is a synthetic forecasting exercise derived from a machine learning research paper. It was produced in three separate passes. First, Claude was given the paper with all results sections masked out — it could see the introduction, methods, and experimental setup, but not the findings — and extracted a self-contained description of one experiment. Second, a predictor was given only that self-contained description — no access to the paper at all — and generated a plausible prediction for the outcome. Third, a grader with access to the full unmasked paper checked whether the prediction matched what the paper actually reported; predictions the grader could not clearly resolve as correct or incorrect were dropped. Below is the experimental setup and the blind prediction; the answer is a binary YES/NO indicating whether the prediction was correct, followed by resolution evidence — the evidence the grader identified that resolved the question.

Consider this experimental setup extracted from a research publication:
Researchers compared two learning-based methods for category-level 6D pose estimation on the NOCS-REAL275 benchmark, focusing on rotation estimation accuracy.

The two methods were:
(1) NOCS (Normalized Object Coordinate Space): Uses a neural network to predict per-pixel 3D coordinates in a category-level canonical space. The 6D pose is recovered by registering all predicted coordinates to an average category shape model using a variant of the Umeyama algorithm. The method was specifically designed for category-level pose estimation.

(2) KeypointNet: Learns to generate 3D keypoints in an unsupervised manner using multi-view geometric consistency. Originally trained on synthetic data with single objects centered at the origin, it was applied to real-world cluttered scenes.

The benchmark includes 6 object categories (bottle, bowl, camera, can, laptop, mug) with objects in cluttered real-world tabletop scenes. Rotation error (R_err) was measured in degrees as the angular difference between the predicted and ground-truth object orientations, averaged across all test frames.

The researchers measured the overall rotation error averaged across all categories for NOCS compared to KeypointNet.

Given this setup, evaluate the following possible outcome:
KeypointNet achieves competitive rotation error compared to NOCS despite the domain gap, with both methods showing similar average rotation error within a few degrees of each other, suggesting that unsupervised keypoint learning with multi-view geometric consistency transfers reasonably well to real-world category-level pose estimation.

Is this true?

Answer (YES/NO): NO